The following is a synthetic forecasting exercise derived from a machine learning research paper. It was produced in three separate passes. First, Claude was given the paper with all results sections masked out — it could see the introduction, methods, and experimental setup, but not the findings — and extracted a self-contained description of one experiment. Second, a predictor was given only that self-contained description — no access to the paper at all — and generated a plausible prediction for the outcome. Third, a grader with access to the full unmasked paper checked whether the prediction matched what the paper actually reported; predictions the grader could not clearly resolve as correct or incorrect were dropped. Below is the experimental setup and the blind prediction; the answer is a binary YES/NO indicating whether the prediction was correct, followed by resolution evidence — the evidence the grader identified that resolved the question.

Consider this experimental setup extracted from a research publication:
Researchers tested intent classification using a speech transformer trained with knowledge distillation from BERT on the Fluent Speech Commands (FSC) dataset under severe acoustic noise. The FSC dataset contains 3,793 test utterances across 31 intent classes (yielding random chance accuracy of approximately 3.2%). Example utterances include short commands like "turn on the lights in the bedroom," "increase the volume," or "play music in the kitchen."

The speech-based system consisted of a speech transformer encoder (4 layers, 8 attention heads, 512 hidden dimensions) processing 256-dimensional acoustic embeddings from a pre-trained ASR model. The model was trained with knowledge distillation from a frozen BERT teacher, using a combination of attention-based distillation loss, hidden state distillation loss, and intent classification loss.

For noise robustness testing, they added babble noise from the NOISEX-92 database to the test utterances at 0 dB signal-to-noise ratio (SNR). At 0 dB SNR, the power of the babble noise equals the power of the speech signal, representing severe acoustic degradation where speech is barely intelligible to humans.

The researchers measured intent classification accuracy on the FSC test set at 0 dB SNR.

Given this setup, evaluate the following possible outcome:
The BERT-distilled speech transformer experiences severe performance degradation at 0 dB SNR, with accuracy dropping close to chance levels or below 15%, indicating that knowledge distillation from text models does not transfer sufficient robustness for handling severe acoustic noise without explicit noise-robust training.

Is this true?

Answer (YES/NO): NO